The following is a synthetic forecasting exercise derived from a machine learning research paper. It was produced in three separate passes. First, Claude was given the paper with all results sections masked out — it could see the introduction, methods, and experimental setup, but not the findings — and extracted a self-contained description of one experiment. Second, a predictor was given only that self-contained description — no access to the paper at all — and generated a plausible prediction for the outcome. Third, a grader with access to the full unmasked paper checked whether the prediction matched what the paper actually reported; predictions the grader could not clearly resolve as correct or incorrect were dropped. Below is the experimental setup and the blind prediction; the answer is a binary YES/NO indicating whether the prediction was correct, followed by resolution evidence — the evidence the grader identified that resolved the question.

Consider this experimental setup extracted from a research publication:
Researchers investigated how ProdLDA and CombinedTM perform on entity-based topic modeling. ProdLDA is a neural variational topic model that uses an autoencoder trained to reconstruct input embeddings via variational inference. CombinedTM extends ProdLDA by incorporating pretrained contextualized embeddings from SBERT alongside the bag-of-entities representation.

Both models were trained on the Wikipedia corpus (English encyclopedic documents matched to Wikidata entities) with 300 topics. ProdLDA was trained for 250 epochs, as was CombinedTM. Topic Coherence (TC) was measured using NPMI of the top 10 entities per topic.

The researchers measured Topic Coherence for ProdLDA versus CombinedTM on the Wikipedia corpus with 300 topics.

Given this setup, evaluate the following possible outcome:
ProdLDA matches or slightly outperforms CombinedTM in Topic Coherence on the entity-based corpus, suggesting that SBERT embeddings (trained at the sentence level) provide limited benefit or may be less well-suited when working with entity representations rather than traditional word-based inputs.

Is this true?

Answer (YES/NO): NO